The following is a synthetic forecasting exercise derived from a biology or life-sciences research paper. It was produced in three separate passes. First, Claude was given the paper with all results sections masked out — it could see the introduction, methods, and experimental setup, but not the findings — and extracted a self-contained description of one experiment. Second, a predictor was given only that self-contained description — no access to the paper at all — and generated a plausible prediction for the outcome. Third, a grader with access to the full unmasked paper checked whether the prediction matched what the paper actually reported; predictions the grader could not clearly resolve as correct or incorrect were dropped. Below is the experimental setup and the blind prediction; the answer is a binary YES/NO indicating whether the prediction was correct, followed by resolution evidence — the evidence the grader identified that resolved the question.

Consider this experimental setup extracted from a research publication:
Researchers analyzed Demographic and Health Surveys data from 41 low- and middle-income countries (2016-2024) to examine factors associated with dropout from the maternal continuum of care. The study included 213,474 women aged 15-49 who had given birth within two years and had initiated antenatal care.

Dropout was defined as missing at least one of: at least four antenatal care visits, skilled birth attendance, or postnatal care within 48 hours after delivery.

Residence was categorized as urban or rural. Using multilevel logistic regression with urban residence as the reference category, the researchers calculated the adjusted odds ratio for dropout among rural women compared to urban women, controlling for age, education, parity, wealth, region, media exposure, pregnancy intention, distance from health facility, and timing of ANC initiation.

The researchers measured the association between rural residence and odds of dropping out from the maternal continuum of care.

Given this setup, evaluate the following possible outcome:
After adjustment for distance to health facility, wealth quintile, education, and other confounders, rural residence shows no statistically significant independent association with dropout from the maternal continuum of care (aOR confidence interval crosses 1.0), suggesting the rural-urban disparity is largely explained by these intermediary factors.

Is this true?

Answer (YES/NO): NO